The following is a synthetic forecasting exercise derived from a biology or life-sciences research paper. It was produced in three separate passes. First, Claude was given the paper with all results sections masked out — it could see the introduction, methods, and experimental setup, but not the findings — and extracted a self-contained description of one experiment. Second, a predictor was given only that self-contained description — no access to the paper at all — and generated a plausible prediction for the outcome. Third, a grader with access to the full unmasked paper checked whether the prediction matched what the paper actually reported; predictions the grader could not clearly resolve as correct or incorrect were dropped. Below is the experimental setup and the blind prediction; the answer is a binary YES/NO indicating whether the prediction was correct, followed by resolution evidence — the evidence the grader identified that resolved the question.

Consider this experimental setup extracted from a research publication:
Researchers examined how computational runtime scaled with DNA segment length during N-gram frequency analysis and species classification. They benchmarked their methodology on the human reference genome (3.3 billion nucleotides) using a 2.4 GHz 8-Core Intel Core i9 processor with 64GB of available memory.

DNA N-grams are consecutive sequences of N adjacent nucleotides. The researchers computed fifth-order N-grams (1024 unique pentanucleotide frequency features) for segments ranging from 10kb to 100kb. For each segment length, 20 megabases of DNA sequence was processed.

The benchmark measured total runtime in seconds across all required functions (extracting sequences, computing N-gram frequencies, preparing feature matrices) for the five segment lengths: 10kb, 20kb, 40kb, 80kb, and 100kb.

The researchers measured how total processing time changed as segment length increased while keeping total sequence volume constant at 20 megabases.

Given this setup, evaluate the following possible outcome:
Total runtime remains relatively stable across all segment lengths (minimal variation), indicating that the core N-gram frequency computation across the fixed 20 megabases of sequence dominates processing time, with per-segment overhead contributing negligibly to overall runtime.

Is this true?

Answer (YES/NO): NO